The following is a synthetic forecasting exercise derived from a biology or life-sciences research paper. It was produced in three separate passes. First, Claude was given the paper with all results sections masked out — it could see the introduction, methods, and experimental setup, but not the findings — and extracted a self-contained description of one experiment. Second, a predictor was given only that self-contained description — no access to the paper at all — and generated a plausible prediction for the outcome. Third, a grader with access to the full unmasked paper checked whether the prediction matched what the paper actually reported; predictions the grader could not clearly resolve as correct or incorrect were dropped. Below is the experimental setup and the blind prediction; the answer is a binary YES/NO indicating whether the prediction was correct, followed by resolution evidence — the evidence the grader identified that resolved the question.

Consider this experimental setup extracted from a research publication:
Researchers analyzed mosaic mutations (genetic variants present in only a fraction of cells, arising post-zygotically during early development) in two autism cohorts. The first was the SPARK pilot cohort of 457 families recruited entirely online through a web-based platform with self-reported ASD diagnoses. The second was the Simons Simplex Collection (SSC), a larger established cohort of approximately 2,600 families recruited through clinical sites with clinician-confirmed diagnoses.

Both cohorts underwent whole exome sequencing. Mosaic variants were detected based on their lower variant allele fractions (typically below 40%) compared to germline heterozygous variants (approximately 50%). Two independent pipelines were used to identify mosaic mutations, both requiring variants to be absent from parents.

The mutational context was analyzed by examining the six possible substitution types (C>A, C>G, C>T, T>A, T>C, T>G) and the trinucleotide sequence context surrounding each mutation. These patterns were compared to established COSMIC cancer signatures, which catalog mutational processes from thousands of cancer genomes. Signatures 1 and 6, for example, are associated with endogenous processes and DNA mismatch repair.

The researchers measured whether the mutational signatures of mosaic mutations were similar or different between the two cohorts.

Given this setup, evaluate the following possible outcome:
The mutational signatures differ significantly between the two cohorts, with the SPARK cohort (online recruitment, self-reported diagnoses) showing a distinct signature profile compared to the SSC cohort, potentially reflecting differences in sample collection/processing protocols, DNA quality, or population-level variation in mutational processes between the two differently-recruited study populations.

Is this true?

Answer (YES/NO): NO